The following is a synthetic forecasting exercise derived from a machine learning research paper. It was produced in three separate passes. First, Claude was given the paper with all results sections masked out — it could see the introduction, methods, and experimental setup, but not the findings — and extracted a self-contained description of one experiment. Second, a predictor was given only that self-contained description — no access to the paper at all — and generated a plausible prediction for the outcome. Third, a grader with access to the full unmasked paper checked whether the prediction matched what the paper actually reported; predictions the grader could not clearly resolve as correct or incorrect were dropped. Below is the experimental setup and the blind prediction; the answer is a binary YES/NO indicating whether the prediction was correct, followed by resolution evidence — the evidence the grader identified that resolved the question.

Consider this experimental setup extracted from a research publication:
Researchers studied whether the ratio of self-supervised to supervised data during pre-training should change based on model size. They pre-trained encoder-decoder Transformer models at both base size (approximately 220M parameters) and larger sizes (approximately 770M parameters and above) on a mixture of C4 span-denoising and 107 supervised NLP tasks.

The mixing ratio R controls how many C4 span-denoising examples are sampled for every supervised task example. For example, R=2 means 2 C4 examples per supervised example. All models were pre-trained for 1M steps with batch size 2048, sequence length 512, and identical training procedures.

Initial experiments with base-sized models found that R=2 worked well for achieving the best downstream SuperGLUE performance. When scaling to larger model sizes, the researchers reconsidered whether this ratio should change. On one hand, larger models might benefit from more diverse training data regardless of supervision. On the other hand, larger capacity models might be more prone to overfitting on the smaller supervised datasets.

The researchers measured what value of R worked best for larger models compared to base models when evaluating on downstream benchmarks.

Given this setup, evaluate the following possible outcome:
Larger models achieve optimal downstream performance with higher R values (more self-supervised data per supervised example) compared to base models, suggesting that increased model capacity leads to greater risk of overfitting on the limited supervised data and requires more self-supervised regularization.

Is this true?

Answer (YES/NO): YES